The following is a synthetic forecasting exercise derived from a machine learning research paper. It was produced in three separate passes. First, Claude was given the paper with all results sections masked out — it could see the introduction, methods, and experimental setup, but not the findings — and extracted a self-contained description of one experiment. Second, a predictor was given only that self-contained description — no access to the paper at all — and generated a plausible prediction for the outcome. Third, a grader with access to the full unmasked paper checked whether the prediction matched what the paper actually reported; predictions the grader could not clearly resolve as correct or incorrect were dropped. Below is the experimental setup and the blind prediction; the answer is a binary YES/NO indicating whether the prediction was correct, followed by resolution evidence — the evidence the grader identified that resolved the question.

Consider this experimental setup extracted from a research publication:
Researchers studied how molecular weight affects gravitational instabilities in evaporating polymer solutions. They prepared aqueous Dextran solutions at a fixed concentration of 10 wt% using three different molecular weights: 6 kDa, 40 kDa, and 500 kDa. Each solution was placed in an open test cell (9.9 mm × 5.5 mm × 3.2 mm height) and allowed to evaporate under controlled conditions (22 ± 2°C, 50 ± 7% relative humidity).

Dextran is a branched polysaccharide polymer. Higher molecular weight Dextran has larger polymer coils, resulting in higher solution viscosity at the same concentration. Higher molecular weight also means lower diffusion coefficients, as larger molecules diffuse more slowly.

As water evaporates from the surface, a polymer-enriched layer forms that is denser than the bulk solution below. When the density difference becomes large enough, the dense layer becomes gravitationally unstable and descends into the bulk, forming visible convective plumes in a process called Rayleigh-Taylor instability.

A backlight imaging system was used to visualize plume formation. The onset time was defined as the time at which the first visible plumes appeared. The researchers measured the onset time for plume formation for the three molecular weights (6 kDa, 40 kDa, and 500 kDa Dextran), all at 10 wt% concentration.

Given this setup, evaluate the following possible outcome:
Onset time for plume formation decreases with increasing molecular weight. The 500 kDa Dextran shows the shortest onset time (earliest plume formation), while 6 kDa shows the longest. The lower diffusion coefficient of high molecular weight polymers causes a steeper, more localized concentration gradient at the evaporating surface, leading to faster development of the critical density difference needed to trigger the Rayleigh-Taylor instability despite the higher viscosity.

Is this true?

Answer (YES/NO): NO